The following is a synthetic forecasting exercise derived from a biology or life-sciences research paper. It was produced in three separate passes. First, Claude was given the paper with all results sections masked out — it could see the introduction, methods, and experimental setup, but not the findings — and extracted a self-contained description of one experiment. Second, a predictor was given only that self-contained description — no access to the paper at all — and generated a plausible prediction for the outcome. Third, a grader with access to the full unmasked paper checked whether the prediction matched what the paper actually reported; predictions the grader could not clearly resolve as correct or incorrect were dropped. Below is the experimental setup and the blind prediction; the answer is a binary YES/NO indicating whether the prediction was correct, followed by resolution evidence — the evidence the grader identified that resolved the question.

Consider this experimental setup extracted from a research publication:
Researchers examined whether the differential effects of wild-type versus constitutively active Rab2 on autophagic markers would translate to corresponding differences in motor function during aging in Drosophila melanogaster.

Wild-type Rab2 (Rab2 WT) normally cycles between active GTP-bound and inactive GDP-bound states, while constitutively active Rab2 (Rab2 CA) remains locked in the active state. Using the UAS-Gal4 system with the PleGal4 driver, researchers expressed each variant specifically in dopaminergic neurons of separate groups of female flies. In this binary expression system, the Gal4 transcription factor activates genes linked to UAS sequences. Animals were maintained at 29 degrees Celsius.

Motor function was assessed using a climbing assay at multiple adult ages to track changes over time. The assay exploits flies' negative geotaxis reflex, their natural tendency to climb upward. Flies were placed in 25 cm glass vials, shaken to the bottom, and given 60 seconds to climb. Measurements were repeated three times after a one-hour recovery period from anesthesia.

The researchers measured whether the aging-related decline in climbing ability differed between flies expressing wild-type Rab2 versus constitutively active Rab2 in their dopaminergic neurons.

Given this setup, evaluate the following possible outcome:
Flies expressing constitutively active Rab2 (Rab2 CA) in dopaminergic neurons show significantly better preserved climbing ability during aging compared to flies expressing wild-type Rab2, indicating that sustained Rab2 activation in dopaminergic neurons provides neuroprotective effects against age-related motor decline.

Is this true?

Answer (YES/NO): YES